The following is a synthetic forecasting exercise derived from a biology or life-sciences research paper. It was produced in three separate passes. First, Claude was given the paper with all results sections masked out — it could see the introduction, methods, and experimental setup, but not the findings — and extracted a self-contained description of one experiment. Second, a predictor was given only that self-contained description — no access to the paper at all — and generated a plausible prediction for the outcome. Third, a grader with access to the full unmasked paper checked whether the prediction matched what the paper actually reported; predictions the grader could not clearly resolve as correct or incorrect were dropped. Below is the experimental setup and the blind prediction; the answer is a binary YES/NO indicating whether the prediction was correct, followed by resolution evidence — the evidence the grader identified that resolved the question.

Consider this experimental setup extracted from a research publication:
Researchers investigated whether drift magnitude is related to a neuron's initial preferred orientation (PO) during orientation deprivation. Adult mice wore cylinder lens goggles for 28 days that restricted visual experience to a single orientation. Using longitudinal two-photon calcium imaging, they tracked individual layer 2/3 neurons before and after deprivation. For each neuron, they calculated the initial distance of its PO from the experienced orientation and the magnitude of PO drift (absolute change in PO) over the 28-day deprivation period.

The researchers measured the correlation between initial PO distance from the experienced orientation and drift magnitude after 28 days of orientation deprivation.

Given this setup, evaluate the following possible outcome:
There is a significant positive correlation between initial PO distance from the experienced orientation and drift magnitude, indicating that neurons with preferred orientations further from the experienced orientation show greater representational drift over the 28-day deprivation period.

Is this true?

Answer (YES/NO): NO